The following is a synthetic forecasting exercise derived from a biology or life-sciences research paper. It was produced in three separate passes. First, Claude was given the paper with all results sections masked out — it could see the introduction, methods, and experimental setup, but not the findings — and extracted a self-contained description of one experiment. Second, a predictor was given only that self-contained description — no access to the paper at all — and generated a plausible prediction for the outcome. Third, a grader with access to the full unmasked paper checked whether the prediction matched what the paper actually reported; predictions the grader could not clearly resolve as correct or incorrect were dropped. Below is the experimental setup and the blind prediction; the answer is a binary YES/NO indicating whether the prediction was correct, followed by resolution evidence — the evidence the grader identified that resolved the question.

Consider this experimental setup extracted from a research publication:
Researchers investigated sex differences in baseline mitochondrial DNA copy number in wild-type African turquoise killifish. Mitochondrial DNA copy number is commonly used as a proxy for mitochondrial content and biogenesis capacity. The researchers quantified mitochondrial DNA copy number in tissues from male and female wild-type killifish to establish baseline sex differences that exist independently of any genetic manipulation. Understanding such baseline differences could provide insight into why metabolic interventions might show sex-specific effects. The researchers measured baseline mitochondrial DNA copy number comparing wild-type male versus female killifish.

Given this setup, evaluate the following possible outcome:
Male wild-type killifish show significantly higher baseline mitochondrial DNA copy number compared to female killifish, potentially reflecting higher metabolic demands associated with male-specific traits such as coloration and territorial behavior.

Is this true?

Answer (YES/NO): NO